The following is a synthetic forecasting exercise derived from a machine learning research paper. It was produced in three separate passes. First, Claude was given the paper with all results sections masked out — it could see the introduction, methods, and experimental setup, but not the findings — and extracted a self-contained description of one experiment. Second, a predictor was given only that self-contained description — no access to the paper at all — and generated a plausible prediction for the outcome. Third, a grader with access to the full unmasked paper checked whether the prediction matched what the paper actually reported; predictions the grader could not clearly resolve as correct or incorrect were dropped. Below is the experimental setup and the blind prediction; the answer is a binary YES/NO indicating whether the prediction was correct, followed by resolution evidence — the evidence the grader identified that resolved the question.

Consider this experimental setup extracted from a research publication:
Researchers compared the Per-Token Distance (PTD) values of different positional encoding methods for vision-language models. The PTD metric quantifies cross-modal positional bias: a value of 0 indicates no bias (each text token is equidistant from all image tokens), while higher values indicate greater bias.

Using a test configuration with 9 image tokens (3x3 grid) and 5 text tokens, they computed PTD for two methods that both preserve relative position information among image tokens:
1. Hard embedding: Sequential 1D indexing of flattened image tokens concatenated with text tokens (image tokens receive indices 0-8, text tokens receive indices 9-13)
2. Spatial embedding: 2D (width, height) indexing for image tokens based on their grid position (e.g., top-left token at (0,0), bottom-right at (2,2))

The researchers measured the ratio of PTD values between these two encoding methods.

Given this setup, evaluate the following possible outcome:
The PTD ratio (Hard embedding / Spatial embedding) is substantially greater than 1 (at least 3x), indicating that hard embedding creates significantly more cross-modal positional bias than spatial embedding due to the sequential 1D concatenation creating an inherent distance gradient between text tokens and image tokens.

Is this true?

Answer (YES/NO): YES